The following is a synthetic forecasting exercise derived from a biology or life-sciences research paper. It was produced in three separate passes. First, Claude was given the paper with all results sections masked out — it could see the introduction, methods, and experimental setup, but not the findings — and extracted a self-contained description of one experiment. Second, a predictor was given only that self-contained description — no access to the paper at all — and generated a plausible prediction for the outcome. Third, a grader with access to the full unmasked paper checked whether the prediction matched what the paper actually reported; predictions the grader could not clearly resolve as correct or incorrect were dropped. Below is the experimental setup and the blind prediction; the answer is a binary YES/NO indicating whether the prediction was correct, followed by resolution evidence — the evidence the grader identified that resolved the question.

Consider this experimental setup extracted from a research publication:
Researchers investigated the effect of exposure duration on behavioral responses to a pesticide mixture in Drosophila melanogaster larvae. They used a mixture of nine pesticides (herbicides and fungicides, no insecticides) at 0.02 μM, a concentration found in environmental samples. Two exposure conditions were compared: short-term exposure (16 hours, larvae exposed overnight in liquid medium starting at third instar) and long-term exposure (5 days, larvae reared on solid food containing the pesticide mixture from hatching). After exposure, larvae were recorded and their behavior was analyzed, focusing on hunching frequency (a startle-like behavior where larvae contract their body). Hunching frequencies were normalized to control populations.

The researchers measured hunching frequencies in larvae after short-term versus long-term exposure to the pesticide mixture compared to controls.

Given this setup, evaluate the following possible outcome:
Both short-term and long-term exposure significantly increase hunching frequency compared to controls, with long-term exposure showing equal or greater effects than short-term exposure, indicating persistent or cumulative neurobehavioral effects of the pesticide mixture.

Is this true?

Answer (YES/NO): NO